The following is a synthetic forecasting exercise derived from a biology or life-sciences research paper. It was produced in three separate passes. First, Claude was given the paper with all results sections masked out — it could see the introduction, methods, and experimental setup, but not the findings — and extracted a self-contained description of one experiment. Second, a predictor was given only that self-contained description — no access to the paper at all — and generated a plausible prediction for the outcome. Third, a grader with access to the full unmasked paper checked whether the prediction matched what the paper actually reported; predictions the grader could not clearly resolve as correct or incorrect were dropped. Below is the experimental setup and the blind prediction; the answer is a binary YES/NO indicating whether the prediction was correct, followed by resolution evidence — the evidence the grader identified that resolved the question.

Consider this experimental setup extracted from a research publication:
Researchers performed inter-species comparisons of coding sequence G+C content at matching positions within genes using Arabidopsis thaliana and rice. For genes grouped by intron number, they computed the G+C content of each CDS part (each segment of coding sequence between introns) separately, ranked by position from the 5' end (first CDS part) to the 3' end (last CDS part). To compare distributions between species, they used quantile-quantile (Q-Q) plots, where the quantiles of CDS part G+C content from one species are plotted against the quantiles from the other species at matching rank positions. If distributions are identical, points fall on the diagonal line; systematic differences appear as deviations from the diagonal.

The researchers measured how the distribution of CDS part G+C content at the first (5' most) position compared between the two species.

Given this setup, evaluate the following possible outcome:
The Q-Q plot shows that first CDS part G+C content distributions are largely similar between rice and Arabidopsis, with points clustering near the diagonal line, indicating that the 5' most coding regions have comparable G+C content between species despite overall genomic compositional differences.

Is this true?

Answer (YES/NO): NO